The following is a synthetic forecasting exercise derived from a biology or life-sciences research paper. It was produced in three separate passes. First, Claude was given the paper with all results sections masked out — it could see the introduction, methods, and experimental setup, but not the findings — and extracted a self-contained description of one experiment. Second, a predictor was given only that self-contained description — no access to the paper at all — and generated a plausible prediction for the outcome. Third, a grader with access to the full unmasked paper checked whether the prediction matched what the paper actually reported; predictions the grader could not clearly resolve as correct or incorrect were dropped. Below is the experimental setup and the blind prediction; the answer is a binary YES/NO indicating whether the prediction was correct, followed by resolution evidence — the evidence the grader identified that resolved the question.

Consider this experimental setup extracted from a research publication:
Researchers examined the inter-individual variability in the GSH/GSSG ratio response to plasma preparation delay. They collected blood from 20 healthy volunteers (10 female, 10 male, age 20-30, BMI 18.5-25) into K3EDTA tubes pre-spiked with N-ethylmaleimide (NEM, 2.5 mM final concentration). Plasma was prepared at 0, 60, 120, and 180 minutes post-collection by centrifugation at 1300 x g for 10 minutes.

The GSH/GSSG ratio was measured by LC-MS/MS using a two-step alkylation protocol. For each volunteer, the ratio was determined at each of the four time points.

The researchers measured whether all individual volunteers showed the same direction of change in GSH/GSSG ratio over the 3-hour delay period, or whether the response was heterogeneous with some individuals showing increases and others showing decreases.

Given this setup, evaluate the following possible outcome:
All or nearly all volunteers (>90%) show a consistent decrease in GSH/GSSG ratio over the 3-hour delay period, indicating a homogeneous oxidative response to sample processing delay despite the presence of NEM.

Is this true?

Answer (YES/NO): NO